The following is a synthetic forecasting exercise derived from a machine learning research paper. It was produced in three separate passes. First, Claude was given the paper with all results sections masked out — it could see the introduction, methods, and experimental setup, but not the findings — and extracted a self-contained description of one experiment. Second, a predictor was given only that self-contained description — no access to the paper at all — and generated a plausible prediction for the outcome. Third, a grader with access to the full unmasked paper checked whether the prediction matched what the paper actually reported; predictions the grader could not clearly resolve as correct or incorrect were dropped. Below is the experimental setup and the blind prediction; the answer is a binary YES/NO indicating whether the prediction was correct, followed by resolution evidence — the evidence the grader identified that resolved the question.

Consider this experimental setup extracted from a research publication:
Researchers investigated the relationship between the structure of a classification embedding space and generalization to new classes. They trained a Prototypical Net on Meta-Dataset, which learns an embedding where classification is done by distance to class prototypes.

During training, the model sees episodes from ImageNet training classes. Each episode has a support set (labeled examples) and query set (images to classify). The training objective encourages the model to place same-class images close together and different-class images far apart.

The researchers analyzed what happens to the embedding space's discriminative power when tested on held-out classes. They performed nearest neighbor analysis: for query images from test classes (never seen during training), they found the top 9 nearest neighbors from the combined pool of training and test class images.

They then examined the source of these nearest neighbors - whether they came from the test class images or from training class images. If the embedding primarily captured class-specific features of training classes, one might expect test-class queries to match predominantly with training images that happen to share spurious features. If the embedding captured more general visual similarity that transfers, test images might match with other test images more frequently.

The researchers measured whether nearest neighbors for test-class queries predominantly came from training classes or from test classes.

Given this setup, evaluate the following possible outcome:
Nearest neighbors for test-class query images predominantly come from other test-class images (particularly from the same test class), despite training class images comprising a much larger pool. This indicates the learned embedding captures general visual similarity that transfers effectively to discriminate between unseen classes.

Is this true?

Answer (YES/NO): NO